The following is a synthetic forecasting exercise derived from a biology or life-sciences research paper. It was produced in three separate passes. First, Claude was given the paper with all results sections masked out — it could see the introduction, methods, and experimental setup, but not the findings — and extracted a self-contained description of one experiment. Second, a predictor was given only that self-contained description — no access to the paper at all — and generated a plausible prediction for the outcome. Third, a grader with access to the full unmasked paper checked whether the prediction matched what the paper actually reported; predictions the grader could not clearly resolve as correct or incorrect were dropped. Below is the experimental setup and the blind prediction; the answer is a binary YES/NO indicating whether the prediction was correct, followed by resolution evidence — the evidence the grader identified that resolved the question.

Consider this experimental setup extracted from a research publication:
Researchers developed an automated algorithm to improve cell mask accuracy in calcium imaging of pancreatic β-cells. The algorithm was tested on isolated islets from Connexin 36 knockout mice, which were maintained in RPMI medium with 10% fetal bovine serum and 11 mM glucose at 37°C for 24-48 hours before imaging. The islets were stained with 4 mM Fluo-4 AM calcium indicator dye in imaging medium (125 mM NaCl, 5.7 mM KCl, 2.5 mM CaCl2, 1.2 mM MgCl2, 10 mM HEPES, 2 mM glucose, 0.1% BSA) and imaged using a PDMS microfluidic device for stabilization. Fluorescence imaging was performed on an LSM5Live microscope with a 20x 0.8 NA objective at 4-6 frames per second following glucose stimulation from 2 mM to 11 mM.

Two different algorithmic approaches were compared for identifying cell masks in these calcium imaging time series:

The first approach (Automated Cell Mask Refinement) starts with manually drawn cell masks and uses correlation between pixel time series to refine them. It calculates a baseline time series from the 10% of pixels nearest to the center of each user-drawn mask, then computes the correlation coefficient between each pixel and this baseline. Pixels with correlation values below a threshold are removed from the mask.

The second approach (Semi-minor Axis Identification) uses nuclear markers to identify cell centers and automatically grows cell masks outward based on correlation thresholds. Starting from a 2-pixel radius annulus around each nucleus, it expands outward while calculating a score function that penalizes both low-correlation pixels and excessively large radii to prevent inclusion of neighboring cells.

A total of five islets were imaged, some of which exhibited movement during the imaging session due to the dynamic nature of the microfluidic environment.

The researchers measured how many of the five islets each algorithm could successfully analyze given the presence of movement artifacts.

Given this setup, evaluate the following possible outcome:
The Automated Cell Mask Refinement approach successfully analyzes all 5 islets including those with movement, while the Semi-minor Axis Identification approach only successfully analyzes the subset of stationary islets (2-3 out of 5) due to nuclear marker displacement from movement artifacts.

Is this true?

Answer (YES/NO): NO